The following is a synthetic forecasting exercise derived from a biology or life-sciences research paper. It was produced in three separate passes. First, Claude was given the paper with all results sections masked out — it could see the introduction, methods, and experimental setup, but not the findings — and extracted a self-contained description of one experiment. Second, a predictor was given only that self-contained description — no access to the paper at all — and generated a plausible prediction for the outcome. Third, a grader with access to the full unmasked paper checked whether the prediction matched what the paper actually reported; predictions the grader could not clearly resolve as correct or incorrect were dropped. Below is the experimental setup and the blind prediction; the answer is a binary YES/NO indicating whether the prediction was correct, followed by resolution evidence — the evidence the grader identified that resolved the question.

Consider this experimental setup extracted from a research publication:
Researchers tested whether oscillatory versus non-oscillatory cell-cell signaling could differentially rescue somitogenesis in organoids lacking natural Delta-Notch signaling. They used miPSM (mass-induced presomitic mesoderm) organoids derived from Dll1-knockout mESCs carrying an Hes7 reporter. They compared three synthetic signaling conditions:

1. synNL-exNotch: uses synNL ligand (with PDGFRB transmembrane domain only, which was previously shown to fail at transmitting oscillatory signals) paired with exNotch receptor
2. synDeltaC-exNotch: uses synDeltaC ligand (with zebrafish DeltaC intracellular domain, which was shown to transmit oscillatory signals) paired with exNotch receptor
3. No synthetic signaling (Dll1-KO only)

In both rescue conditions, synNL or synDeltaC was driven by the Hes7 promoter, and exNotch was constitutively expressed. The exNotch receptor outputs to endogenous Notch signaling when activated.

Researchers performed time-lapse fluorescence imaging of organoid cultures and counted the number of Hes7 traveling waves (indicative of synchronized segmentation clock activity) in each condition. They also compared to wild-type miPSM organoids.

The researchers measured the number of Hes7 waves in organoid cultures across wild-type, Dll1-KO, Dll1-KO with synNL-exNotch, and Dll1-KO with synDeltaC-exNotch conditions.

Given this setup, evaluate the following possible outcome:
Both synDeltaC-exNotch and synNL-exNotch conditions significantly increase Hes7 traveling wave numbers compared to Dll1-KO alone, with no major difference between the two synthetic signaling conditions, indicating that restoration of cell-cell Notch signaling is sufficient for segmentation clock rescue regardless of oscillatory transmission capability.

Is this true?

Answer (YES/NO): NO